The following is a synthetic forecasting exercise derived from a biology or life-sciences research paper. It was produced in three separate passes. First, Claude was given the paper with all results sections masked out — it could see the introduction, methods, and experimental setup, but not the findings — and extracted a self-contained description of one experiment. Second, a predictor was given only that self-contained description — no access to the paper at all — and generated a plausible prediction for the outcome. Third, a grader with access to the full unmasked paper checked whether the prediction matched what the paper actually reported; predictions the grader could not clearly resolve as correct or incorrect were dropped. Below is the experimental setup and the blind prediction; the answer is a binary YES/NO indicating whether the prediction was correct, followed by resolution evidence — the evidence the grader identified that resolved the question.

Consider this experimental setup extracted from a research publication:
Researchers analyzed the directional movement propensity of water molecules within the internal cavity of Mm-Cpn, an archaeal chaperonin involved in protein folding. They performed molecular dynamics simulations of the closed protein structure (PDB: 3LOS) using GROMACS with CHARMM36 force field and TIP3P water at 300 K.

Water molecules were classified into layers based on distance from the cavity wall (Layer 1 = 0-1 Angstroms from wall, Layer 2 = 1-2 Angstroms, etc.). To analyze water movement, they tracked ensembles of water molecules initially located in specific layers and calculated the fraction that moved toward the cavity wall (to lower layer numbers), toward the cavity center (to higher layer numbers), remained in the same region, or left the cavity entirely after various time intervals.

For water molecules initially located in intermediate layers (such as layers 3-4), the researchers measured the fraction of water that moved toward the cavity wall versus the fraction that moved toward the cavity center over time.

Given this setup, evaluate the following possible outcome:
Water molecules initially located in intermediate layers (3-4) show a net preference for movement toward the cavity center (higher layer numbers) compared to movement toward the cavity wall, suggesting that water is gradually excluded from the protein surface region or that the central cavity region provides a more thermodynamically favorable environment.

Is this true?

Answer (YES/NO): NO